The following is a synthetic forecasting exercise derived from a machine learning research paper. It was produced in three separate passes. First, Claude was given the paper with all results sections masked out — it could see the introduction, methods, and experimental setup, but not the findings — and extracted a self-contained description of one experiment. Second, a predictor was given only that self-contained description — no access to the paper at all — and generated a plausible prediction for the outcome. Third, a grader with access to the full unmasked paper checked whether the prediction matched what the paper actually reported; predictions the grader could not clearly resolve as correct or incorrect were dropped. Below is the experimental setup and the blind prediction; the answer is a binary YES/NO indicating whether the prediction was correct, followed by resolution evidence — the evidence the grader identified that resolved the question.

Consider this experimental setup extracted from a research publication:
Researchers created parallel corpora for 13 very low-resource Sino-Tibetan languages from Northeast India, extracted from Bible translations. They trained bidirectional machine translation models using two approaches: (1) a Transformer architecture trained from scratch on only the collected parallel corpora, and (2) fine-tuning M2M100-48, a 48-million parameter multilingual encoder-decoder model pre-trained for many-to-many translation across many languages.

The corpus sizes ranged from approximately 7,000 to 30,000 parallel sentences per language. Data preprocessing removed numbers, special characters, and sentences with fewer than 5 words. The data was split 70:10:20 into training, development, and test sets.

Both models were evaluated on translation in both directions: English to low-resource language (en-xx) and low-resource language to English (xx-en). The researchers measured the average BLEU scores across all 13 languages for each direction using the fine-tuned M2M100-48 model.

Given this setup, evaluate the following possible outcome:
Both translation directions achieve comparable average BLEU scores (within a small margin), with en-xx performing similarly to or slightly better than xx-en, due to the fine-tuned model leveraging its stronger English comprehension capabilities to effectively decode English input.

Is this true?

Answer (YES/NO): NO